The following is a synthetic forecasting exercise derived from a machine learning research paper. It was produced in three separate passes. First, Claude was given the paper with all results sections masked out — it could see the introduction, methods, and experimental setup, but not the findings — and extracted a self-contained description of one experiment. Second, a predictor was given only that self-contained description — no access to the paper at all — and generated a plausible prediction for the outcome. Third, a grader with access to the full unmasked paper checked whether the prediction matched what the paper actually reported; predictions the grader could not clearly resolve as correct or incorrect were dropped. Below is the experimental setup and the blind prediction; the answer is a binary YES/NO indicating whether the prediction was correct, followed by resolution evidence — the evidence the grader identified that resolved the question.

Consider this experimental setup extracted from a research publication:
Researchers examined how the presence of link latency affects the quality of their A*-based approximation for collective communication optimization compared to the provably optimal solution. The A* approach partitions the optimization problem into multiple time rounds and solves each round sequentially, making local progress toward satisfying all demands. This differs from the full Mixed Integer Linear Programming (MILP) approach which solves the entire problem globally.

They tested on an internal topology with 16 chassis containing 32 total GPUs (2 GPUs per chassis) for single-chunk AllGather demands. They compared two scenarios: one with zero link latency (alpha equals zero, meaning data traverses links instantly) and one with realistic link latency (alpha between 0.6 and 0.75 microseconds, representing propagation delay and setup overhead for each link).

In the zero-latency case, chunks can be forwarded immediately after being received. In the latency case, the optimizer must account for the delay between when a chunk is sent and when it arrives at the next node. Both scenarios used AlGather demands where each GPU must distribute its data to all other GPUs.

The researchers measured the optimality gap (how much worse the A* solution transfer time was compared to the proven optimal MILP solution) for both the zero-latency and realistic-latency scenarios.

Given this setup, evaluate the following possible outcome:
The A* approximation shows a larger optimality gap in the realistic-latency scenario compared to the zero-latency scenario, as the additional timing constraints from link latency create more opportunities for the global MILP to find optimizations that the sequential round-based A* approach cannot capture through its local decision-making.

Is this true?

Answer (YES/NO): YES